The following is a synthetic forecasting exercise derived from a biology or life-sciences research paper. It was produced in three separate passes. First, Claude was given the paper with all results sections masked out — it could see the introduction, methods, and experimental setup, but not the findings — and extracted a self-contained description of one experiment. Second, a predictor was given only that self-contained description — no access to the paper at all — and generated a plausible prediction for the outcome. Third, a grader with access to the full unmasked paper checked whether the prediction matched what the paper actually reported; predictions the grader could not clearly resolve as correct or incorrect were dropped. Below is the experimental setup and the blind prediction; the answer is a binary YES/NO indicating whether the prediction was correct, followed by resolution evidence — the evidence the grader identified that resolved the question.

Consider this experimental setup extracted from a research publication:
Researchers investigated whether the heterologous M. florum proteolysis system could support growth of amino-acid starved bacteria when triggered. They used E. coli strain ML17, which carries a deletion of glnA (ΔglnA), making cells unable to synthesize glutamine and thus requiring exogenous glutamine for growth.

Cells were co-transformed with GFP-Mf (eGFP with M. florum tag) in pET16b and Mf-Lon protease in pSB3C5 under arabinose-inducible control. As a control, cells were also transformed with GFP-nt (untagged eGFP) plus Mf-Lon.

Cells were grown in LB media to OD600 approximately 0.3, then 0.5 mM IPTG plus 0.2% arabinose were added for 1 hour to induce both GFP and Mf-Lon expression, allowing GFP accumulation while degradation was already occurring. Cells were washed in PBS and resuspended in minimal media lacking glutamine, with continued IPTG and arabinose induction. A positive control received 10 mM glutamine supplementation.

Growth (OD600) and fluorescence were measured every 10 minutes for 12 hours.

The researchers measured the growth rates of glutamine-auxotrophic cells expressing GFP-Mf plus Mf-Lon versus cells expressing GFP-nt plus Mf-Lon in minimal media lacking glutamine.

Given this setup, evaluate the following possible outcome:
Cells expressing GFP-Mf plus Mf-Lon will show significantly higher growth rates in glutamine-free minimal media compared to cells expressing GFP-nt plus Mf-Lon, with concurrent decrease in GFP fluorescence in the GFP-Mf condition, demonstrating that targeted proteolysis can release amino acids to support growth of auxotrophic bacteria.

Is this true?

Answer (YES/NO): YES